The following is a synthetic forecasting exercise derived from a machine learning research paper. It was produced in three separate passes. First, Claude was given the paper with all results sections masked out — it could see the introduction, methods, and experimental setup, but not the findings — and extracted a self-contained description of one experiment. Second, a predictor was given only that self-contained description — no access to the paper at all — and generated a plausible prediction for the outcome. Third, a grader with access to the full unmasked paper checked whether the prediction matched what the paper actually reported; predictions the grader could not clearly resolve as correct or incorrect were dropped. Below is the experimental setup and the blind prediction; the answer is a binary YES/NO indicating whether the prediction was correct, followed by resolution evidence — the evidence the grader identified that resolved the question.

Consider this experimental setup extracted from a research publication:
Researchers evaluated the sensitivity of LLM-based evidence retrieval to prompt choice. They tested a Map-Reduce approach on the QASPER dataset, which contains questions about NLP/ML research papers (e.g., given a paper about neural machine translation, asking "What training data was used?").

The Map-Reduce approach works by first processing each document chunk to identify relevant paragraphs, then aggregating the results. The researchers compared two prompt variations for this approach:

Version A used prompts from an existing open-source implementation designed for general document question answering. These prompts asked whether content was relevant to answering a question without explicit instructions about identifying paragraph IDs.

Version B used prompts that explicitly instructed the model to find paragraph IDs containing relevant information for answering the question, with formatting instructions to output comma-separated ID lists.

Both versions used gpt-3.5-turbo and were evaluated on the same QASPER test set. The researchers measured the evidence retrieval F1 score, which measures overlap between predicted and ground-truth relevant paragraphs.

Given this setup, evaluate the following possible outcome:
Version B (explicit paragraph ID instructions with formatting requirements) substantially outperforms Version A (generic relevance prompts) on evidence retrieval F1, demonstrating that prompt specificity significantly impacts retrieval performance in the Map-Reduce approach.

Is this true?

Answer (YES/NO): YES